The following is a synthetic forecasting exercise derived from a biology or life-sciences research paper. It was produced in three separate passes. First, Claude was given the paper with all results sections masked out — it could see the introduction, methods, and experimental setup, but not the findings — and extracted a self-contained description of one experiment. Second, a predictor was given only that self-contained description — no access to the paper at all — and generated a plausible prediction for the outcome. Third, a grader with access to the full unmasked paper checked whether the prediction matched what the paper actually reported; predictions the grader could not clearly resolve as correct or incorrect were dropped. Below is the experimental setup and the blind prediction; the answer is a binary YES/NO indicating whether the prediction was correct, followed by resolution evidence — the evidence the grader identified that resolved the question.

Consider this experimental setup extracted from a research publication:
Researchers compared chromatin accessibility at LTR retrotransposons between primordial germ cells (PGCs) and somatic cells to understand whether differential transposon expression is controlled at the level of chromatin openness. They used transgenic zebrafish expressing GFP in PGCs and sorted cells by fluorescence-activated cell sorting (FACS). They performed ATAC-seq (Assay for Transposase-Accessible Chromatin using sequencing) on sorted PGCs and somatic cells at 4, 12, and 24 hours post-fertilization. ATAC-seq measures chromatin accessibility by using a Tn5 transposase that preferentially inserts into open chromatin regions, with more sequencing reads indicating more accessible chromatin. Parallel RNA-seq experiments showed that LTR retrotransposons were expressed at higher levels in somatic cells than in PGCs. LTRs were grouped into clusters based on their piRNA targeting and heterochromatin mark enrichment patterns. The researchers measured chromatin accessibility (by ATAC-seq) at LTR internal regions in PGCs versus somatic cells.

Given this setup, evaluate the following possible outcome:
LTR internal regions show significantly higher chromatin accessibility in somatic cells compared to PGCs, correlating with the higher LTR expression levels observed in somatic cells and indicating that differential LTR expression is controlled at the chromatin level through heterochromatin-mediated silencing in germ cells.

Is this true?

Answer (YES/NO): NO